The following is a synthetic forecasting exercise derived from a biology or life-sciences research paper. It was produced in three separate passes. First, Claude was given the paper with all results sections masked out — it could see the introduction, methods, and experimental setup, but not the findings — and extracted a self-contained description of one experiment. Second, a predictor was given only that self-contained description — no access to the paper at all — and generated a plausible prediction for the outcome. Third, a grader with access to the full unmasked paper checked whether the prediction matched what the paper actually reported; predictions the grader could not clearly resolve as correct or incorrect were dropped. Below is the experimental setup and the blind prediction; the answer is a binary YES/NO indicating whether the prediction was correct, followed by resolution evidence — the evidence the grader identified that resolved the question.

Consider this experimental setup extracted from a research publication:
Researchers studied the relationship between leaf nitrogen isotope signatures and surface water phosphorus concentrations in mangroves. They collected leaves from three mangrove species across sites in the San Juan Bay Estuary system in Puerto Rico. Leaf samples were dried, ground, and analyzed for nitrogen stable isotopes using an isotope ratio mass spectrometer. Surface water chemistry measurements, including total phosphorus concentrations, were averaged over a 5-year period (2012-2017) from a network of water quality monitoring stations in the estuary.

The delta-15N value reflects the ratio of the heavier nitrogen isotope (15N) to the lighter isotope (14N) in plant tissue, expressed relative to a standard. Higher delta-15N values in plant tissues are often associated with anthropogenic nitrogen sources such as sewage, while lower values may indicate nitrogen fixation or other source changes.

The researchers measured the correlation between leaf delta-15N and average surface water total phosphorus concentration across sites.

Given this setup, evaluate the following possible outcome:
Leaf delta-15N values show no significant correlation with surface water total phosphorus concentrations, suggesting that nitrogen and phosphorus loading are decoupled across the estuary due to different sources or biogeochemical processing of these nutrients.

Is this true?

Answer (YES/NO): NO